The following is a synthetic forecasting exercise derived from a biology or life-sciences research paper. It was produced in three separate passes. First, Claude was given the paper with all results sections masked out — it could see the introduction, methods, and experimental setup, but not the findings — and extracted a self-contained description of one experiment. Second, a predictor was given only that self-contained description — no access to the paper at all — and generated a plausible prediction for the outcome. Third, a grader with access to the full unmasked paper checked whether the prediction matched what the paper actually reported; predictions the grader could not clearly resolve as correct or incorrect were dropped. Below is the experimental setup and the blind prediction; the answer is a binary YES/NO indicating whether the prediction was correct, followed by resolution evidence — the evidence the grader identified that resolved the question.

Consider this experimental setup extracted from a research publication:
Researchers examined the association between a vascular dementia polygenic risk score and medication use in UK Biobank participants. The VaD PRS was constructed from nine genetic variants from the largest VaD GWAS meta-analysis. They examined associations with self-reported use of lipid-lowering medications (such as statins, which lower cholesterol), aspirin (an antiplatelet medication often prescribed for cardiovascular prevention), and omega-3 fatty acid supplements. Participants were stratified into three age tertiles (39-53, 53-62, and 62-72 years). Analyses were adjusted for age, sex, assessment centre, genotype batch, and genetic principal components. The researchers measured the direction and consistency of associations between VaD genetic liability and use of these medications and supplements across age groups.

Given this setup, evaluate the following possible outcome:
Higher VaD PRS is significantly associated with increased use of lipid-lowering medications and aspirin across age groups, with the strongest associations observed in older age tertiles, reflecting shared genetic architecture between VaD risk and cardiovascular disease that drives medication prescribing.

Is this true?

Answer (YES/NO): NO